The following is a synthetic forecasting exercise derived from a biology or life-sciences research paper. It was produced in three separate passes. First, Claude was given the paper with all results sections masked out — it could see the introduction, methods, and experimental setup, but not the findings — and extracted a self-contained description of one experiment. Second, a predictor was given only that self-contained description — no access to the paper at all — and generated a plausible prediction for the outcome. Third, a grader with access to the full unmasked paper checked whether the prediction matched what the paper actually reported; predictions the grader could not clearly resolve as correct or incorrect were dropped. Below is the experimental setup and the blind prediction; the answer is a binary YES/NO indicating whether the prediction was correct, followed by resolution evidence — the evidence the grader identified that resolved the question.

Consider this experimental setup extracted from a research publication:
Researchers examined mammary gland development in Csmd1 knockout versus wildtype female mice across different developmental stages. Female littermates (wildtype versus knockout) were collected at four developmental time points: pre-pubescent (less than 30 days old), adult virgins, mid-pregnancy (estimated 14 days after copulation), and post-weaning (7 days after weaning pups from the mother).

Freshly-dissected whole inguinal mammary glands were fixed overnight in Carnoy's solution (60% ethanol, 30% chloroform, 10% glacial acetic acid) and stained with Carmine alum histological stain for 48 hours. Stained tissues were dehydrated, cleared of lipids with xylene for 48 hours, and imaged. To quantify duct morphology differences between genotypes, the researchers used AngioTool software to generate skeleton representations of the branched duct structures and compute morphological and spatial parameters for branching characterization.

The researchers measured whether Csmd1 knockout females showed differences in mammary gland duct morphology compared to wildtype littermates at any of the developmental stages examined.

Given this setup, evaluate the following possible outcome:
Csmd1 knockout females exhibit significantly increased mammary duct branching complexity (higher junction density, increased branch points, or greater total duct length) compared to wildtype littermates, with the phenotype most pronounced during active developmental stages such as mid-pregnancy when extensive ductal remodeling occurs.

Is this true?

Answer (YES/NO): NO